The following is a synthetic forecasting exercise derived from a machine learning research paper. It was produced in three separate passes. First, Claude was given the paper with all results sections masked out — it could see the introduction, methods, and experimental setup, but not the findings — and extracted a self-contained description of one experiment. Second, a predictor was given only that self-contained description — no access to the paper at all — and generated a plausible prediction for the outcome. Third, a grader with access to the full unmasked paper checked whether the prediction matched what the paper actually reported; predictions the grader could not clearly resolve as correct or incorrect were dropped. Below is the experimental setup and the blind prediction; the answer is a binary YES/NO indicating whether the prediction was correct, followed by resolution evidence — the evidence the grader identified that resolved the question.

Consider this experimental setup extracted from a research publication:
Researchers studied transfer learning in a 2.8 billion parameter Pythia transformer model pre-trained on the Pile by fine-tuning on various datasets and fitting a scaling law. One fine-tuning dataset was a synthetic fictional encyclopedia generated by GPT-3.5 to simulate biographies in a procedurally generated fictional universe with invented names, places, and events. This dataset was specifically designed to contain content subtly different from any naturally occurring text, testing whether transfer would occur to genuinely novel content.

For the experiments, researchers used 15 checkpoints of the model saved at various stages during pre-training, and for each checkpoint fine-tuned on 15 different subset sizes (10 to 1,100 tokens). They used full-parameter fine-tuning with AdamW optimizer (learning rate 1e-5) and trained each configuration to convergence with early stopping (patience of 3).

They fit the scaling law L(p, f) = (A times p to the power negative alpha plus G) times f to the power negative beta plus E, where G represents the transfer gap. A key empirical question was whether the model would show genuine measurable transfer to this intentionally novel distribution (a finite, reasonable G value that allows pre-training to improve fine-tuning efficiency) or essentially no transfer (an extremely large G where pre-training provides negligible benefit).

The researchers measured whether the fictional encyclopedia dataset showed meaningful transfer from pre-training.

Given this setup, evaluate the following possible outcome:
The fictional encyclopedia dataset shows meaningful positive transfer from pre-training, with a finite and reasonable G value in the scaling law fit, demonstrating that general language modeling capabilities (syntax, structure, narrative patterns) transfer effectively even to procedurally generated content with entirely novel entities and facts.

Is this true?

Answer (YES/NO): NO